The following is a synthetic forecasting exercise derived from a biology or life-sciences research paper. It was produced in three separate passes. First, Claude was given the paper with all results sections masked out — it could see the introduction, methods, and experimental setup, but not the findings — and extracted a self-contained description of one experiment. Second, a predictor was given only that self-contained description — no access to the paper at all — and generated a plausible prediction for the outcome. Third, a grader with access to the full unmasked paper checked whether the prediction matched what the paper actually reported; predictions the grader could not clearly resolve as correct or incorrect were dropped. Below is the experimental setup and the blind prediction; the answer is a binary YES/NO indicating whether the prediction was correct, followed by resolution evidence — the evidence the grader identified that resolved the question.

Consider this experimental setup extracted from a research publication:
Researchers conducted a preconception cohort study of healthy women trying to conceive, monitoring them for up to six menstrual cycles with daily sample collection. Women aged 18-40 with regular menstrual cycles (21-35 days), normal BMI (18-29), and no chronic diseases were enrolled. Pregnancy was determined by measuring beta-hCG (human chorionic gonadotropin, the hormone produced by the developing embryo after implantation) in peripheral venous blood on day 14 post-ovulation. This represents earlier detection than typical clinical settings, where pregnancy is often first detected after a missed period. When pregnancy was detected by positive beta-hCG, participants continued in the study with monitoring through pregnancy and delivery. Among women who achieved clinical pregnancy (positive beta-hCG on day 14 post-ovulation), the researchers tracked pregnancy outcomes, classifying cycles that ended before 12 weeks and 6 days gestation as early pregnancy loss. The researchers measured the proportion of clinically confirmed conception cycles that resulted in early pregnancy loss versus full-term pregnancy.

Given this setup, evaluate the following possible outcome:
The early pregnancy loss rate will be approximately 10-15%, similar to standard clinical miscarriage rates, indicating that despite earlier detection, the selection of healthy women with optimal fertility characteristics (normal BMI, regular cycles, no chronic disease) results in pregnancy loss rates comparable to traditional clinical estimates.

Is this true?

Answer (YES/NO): NO